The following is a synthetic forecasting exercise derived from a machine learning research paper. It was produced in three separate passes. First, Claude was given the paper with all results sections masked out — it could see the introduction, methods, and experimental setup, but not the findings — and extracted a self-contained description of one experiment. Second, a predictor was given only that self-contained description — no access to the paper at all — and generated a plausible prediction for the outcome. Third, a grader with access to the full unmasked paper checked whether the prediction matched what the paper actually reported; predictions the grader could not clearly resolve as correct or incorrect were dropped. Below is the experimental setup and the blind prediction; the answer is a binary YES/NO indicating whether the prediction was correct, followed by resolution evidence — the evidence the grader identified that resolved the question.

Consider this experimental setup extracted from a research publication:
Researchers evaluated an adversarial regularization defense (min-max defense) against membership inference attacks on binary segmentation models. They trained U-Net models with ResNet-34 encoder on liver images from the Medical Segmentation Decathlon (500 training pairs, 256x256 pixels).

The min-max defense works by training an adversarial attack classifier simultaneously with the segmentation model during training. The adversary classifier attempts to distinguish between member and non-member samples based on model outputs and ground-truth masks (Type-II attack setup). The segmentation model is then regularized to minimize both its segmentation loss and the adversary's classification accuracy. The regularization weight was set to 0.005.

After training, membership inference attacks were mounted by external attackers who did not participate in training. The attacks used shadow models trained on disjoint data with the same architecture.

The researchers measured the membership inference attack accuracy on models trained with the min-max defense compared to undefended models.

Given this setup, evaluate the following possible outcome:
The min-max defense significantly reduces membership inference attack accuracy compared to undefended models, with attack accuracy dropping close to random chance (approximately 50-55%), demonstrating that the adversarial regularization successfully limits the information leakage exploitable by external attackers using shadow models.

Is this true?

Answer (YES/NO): NO